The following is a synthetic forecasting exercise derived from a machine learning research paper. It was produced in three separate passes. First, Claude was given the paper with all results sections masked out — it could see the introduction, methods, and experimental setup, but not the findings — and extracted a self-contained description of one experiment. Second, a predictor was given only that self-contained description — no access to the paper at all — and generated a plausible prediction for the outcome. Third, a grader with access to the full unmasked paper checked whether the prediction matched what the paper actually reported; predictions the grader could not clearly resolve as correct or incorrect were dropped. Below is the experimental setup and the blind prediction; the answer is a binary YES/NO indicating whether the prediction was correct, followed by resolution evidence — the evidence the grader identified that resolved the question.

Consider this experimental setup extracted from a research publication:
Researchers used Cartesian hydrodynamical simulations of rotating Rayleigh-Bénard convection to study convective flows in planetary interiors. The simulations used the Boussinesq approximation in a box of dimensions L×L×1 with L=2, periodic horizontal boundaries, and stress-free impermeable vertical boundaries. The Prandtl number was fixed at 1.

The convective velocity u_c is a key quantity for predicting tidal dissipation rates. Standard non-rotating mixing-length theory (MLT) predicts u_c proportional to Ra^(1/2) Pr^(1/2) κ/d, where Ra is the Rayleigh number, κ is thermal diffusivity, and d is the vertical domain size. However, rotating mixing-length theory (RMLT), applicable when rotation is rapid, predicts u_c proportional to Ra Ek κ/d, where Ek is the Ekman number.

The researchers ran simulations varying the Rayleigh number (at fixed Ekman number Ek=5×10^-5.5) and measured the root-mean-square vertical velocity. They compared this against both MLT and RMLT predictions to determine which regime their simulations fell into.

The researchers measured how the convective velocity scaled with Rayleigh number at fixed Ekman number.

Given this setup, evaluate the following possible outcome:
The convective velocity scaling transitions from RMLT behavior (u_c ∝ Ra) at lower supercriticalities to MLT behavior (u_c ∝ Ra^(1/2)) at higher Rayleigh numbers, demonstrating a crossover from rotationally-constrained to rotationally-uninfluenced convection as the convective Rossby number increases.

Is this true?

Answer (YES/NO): YES